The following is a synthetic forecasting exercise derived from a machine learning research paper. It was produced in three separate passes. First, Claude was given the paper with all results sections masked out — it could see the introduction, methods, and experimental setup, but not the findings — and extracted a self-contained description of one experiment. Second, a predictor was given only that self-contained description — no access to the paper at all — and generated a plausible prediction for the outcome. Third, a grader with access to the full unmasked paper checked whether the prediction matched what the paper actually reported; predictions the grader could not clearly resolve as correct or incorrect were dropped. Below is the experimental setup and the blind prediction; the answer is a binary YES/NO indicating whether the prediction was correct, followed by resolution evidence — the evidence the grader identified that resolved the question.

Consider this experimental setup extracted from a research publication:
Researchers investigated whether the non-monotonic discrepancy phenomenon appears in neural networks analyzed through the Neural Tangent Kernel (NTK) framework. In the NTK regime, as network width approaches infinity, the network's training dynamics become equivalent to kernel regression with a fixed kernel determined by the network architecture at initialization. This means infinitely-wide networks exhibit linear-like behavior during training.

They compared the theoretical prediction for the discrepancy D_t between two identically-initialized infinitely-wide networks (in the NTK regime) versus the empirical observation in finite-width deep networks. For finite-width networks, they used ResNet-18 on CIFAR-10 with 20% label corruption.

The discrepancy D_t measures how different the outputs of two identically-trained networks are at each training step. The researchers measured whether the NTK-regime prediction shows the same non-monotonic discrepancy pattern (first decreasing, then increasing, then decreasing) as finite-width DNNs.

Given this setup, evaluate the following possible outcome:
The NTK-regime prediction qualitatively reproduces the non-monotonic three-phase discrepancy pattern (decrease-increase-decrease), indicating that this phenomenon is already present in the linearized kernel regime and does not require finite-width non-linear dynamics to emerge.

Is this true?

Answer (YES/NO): NO